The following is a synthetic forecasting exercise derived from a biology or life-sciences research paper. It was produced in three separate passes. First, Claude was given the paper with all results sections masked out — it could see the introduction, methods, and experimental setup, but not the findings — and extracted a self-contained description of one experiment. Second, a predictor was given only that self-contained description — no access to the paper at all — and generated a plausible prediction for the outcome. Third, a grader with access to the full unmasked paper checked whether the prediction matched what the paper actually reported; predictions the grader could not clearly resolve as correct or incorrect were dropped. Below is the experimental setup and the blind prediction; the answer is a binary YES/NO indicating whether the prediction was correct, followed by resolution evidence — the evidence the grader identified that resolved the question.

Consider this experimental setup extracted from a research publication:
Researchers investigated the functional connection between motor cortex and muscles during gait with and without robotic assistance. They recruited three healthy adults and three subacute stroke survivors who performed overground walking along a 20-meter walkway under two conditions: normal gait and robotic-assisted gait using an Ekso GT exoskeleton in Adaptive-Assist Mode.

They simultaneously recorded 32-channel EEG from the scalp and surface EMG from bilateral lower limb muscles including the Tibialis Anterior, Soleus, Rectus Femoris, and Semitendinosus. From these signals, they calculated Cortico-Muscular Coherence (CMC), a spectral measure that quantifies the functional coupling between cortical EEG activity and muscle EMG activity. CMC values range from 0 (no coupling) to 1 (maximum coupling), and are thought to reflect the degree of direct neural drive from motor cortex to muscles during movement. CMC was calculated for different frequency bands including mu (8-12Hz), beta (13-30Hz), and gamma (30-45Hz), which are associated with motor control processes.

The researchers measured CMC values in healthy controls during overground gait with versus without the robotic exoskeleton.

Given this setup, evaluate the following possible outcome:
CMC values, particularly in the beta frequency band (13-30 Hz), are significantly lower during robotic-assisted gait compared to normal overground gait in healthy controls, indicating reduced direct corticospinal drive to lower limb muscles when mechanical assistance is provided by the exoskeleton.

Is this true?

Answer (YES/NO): NO